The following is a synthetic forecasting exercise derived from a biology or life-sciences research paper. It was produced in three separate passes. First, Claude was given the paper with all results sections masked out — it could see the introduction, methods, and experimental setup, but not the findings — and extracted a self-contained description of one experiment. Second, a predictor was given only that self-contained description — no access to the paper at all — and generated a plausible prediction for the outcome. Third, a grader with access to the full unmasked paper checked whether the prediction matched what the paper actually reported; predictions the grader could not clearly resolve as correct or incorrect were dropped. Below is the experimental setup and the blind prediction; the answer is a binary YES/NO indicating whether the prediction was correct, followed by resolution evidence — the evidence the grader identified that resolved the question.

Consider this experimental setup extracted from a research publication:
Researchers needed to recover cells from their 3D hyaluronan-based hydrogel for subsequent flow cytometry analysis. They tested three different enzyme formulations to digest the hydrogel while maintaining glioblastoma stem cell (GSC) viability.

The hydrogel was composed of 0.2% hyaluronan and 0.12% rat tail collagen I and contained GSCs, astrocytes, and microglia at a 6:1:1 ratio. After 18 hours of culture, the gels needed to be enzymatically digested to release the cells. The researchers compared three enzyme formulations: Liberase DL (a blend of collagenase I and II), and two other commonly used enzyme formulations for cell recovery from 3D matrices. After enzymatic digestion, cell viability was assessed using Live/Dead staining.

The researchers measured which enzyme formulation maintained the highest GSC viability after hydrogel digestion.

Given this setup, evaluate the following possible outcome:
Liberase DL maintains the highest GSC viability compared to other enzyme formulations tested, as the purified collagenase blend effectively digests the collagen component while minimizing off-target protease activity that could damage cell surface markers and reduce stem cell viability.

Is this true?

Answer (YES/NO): YES